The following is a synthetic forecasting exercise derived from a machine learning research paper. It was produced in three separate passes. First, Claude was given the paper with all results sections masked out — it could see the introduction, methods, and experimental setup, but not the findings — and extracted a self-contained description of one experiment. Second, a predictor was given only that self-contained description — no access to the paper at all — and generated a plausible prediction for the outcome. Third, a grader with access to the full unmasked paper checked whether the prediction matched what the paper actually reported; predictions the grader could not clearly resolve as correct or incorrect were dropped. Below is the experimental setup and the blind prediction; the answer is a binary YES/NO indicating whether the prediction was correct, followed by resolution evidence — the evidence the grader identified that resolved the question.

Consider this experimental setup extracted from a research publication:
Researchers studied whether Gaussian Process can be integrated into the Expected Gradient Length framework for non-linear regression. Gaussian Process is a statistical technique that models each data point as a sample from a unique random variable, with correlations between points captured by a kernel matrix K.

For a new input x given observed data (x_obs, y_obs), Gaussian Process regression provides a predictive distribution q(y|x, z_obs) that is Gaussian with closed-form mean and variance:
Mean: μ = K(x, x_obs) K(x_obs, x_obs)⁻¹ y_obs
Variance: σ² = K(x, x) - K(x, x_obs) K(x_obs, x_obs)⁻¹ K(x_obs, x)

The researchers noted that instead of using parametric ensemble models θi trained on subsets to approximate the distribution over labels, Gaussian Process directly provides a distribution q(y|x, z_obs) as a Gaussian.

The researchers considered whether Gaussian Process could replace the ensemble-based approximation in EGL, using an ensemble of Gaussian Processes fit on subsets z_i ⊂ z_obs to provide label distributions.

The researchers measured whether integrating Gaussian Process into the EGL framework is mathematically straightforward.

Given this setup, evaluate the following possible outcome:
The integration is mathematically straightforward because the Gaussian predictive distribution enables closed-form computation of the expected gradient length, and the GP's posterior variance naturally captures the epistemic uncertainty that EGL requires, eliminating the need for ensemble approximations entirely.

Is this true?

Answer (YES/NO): NO